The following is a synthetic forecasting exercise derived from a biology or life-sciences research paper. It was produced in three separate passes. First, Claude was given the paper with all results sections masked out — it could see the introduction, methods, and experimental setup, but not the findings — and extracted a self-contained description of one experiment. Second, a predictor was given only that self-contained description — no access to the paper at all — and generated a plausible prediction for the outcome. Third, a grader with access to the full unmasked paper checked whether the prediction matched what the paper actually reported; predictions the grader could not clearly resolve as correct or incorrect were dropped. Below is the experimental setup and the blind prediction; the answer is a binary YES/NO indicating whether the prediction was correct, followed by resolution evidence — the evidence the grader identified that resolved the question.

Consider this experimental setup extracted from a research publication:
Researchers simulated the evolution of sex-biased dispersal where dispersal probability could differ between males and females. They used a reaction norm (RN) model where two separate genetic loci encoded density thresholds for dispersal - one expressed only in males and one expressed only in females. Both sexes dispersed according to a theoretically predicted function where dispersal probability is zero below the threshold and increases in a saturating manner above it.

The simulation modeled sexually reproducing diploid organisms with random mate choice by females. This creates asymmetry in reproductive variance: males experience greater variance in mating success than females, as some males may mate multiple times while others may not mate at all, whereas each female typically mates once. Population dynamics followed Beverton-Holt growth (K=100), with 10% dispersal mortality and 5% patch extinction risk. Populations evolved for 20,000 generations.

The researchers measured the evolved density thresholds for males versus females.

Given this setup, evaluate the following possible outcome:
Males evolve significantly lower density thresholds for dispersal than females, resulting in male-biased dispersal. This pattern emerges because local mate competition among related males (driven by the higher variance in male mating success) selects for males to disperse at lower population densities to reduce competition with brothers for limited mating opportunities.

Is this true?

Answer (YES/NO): NO